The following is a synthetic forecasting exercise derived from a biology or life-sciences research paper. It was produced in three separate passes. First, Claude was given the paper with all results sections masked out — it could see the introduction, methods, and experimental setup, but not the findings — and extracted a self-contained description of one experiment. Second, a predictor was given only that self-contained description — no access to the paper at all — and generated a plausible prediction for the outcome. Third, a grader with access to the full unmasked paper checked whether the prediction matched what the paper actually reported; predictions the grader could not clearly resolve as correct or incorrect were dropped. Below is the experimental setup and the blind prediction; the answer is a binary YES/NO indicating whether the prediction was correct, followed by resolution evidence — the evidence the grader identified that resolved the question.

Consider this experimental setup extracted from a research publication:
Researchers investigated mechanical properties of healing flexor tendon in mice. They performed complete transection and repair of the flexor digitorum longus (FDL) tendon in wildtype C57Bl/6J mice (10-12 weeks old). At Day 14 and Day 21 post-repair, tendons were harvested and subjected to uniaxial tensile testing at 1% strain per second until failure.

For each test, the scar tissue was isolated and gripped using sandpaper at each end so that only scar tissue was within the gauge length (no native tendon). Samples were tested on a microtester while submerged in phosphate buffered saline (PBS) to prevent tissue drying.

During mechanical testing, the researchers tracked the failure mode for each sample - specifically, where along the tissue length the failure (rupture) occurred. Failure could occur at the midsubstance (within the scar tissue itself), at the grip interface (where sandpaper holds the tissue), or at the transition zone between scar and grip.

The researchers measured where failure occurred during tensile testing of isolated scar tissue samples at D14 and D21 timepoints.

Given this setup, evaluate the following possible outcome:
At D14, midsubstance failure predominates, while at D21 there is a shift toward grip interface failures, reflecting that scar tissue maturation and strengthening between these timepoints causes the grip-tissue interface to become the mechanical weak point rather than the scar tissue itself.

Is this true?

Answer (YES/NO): NO